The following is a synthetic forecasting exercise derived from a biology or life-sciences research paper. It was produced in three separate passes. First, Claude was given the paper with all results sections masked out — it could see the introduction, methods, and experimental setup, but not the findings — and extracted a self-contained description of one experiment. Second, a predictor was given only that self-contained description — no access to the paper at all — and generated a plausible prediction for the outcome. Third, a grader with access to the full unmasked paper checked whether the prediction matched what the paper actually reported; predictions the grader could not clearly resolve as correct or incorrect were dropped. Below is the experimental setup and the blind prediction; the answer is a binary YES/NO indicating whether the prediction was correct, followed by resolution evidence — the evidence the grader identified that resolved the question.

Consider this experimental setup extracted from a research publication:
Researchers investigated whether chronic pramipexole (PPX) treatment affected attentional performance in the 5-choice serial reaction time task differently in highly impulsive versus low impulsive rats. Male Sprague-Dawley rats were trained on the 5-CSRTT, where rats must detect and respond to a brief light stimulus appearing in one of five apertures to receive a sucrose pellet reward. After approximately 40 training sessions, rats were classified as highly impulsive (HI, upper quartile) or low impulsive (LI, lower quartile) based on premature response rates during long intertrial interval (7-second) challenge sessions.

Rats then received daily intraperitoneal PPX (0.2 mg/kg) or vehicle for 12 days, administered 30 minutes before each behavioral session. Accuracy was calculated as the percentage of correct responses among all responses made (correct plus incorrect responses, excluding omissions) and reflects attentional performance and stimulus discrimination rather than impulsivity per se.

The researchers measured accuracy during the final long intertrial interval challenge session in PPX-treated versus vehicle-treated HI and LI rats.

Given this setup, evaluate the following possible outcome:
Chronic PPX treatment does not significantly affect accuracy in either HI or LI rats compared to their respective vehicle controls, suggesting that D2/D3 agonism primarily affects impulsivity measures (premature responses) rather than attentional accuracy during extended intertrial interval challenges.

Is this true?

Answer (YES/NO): YES